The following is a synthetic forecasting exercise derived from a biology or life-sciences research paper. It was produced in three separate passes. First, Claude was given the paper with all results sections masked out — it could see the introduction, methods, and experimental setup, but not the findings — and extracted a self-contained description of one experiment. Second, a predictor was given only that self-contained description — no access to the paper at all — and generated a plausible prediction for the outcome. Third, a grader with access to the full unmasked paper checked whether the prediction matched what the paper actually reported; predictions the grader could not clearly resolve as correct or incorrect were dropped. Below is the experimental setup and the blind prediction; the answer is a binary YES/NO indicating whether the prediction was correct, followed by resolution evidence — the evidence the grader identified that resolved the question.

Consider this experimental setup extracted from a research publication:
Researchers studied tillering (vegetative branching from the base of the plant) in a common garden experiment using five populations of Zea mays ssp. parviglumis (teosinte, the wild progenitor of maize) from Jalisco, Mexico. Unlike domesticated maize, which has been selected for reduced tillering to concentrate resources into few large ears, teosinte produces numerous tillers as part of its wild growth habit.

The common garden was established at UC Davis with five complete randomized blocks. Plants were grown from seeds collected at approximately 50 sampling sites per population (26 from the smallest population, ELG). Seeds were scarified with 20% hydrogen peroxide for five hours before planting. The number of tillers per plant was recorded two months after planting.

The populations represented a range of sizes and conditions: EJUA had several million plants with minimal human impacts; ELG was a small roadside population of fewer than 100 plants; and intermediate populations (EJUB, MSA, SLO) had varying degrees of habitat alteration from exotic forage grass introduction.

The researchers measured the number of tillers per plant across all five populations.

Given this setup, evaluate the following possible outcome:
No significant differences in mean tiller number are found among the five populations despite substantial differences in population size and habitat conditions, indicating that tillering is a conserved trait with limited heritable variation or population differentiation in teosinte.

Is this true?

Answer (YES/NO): NO